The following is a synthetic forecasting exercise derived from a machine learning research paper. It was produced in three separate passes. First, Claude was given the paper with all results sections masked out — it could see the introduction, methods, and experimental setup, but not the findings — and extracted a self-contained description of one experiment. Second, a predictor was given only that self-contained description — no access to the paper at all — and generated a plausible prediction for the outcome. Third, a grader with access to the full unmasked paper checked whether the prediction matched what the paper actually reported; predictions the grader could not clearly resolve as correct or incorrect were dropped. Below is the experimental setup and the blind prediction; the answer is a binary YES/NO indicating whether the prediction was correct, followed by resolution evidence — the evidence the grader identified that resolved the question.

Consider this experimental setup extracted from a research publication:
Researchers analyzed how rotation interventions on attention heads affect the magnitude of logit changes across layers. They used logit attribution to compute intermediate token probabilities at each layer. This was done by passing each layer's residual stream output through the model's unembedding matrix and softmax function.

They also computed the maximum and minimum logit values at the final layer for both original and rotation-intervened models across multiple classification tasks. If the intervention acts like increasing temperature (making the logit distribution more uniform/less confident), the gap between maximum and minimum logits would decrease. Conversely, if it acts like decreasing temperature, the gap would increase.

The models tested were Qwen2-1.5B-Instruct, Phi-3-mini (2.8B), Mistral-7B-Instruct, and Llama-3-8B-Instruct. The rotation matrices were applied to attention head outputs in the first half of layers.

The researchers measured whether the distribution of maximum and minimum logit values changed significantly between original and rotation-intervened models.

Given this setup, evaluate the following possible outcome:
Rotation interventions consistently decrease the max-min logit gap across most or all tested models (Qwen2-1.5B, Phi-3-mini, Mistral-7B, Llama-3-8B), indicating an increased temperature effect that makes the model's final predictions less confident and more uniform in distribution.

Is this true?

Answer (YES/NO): NO